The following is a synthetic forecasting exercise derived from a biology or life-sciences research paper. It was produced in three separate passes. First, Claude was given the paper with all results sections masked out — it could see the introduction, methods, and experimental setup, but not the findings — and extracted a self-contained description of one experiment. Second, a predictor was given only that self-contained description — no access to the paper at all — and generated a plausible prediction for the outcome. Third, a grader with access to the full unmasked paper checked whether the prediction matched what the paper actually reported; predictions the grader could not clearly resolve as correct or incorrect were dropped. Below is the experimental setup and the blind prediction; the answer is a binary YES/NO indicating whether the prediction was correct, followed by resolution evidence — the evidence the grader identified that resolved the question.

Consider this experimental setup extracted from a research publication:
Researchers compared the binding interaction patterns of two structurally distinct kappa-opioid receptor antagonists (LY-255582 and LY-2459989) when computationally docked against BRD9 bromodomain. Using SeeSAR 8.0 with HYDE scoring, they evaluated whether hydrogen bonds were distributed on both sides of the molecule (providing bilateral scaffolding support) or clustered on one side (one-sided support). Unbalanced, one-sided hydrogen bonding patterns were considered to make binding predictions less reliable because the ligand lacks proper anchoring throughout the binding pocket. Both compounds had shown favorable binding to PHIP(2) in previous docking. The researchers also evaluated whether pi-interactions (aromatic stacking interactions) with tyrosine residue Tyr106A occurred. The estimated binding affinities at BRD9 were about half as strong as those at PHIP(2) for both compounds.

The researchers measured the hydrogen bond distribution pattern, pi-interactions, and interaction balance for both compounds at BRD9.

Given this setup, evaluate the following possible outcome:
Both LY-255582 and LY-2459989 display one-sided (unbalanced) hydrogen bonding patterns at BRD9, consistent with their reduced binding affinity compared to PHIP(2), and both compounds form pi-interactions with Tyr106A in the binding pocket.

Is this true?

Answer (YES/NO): NO